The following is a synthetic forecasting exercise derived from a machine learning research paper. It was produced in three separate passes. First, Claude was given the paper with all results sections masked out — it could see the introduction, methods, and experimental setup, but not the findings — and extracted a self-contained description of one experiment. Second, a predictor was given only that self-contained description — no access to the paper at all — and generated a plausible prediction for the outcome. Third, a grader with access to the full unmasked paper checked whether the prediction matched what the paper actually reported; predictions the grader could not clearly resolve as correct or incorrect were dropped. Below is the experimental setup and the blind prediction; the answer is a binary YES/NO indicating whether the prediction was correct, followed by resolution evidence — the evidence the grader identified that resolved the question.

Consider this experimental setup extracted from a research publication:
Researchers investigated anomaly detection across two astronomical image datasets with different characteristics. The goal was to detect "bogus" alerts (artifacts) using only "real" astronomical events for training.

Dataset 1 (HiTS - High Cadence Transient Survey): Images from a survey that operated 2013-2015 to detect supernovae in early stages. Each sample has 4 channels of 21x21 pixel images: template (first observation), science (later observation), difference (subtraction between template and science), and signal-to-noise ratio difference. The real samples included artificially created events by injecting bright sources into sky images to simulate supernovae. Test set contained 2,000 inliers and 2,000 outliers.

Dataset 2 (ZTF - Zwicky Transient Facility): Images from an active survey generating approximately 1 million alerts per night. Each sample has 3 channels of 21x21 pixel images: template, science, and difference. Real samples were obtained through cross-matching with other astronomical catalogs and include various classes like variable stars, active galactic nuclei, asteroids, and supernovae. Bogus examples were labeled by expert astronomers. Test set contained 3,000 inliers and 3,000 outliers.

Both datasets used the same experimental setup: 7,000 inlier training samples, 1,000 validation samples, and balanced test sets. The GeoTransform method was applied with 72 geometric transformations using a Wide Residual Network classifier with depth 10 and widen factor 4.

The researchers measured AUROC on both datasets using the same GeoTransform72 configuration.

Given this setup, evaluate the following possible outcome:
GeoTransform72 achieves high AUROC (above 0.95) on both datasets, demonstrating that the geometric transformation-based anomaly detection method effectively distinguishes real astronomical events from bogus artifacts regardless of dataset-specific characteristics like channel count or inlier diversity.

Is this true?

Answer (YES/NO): NO